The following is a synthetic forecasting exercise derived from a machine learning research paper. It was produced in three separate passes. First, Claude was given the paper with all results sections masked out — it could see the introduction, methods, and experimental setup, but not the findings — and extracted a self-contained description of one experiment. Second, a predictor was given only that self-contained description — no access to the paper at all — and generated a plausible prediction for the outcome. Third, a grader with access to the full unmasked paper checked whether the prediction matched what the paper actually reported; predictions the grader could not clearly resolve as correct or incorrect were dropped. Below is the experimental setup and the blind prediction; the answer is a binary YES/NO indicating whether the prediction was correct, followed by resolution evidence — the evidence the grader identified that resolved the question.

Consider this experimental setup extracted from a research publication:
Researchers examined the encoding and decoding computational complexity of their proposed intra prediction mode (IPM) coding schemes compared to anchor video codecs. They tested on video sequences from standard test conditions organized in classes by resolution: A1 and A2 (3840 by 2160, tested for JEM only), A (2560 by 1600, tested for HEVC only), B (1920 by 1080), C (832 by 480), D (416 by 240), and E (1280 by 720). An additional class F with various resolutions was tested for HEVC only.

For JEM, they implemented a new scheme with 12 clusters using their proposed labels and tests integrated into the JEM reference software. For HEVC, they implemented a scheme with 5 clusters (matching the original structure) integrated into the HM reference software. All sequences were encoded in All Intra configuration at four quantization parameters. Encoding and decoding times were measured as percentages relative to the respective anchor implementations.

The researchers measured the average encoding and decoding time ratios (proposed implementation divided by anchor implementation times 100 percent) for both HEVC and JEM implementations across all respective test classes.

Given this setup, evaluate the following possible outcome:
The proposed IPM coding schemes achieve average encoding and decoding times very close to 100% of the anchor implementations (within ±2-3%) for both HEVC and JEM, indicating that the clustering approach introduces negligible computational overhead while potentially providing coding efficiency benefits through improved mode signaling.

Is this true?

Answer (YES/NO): NO